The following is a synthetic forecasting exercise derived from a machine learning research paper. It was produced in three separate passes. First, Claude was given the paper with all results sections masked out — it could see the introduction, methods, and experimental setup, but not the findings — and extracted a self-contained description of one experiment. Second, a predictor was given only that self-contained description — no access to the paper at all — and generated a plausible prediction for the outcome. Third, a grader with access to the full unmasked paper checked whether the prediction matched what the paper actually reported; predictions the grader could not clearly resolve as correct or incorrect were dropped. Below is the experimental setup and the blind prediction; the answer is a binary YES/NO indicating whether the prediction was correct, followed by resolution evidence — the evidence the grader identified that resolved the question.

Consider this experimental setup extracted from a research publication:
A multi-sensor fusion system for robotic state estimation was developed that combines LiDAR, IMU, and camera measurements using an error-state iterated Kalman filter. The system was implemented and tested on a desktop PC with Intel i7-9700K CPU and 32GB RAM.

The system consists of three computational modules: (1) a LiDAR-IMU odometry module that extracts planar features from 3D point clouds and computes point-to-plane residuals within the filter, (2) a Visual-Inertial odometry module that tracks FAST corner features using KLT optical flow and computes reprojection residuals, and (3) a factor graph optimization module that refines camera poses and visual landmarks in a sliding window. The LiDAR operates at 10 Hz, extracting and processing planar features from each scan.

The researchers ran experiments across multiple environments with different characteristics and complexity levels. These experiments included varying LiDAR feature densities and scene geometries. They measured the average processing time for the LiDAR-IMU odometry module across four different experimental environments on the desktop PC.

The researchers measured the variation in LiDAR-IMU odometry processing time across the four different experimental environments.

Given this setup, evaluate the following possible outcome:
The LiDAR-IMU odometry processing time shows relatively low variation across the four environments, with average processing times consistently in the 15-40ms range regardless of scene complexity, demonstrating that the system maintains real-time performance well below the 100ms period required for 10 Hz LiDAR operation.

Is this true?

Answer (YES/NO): NO